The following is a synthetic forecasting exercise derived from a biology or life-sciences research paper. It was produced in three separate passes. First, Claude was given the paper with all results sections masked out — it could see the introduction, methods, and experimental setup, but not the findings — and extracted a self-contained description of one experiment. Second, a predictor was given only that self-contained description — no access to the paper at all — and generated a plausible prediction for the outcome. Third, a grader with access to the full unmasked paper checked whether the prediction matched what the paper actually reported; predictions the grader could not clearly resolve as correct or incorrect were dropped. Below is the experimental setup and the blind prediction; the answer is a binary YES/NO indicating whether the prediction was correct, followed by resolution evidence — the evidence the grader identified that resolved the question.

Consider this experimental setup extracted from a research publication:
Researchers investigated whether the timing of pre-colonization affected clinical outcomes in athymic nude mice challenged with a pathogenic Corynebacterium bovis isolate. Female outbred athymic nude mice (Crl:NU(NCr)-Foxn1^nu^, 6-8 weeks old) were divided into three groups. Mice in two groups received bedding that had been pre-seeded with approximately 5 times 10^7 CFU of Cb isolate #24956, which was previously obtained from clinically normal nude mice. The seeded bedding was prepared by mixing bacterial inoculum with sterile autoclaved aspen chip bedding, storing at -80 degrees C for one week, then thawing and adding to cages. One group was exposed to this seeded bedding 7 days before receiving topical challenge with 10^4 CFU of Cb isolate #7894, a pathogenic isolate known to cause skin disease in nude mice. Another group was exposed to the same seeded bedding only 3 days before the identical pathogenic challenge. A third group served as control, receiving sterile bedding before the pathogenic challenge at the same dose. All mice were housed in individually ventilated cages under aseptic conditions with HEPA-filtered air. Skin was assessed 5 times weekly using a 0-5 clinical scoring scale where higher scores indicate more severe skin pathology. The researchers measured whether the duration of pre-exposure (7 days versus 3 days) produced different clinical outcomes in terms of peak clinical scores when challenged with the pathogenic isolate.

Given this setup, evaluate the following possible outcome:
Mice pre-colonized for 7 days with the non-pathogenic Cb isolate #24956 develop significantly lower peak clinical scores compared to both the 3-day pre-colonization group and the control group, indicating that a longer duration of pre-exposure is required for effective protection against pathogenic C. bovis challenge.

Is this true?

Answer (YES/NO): NO